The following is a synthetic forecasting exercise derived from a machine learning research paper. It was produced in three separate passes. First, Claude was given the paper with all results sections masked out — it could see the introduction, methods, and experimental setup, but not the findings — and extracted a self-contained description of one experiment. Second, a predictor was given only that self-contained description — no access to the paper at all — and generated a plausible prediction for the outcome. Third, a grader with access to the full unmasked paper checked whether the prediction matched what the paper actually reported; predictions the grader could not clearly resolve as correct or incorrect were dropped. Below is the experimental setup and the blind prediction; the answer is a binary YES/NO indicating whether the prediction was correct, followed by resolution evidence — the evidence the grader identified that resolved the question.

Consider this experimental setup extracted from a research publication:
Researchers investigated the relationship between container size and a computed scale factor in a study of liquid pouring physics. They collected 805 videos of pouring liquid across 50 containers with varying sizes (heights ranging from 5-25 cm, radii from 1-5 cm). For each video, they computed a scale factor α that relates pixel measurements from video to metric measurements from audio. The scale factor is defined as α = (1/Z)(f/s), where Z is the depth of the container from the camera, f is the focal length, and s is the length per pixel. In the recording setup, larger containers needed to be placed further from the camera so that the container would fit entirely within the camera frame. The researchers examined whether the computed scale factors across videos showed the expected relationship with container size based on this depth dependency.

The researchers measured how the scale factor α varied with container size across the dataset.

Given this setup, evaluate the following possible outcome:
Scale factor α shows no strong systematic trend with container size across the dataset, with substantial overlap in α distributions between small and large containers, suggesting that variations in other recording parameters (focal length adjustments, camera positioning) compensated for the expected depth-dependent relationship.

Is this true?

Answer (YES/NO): NO